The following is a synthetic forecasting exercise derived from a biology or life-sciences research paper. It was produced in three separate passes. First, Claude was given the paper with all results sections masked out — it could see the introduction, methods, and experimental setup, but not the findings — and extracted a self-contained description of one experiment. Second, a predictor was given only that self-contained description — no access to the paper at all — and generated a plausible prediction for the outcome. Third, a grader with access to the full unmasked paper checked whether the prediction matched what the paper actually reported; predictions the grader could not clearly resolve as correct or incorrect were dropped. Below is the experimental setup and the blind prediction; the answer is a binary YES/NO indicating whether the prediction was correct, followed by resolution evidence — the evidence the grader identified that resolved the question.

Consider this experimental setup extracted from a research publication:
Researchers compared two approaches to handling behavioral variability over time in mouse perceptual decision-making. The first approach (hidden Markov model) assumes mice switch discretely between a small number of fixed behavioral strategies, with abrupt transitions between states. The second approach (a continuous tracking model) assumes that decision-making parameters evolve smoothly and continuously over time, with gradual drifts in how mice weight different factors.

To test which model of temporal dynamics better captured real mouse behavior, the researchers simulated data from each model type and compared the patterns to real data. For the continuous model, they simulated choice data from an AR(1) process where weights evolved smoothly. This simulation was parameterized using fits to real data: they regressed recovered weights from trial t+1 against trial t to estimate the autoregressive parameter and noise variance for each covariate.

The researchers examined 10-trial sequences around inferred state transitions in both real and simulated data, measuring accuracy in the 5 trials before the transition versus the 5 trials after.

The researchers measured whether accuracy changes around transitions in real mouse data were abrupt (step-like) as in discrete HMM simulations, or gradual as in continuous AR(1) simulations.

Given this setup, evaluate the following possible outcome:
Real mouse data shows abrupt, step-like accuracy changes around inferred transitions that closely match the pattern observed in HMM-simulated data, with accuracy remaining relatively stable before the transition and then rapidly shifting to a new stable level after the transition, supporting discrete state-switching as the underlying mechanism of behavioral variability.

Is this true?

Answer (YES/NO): YES